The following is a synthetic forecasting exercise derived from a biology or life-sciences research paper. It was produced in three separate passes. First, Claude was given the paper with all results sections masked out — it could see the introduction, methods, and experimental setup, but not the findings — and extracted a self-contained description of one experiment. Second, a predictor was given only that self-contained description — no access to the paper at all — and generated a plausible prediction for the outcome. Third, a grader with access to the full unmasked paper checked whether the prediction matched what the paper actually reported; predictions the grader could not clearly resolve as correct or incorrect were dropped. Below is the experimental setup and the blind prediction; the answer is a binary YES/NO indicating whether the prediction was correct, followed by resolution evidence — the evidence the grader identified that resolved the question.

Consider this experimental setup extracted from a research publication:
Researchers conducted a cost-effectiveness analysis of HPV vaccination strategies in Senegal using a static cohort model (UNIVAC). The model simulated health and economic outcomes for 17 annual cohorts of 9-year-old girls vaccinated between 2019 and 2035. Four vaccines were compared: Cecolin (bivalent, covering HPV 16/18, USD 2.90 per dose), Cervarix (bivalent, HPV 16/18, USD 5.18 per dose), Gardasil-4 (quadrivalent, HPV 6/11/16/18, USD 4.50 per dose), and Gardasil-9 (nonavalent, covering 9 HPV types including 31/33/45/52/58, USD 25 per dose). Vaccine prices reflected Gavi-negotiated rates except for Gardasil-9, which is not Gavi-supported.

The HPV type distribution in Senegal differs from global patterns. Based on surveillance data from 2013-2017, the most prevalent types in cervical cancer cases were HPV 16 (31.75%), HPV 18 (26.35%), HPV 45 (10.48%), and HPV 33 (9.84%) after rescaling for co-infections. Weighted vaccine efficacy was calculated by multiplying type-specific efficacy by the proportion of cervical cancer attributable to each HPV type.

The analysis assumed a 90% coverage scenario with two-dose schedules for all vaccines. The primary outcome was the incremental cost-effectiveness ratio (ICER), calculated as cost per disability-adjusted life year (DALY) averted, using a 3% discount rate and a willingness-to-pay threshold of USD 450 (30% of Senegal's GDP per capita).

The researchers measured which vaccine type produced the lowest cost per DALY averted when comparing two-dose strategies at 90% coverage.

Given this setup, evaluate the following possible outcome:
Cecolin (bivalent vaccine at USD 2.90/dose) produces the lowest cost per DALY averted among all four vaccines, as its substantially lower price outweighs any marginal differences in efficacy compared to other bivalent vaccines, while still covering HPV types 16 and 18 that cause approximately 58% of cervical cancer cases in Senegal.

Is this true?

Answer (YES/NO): YES